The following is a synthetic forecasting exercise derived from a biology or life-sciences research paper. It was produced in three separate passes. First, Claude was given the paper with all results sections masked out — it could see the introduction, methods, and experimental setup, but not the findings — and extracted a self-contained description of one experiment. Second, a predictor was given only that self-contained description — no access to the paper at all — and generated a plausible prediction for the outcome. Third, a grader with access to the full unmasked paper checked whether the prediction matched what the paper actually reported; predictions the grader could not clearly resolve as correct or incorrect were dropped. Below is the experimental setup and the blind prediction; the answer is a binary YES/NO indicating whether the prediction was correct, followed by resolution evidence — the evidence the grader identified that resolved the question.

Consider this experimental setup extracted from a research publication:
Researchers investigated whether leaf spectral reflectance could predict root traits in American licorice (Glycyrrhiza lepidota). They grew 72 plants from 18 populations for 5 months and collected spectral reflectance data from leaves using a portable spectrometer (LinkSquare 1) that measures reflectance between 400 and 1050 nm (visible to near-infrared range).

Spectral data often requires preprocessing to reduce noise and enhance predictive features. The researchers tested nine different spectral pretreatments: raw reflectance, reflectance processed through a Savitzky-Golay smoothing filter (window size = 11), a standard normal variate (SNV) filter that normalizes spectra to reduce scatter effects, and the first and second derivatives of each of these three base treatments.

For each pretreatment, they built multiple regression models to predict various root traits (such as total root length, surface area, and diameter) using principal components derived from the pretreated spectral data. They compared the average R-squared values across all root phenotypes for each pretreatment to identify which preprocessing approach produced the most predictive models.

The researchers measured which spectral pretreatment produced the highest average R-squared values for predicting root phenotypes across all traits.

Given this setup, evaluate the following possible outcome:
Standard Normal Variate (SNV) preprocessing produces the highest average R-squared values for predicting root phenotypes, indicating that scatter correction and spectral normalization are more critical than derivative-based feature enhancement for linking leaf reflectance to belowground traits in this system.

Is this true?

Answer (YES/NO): YES